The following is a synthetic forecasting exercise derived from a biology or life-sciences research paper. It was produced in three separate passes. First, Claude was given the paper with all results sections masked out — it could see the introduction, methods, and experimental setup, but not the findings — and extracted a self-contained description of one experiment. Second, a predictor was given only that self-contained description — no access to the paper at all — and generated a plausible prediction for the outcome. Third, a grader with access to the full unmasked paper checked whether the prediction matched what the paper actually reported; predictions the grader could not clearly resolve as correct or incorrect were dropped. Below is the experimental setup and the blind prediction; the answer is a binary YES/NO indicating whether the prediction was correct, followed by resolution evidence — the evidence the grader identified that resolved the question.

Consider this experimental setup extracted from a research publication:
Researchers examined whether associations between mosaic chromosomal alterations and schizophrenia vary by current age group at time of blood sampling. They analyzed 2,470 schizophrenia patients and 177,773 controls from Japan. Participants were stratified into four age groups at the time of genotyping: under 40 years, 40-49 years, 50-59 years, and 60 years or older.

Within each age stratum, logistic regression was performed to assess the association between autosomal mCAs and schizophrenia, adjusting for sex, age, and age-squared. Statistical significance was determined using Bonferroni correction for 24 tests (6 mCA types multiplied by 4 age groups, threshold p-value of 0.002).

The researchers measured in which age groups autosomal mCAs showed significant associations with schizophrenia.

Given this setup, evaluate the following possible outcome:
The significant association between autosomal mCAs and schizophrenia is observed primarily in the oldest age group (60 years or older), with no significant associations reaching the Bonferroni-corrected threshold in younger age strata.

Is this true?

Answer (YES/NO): NO